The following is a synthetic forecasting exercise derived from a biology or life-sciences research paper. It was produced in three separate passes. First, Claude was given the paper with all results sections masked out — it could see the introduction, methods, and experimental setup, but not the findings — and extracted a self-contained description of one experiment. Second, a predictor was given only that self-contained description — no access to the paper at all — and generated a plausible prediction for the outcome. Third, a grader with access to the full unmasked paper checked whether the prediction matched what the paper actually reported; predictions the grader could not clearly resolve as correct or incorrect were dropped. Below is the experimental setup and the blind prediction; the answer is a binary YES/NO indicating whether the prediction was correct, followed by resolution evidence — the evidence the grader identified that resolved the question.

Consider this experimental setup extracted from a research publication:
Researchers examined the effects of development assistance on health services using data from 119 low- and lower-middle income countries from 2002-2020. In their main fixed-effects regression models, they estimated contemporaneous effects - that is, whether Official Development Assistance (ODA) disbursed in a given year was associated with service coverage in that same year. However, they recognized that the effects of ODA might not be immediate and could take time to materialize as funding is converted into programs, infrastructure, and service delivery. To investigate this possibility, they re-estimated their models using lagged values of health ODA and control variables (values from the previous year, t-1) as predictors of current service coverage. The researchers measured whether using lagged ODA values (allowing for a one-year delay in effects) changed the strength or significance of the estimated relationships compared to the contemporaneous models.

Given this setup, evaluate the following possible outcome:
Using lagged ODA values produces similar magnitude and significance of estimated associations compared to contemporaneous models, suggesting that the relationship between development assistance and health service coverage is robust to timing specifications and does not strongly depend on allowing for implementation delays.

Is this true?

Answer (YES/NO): NO